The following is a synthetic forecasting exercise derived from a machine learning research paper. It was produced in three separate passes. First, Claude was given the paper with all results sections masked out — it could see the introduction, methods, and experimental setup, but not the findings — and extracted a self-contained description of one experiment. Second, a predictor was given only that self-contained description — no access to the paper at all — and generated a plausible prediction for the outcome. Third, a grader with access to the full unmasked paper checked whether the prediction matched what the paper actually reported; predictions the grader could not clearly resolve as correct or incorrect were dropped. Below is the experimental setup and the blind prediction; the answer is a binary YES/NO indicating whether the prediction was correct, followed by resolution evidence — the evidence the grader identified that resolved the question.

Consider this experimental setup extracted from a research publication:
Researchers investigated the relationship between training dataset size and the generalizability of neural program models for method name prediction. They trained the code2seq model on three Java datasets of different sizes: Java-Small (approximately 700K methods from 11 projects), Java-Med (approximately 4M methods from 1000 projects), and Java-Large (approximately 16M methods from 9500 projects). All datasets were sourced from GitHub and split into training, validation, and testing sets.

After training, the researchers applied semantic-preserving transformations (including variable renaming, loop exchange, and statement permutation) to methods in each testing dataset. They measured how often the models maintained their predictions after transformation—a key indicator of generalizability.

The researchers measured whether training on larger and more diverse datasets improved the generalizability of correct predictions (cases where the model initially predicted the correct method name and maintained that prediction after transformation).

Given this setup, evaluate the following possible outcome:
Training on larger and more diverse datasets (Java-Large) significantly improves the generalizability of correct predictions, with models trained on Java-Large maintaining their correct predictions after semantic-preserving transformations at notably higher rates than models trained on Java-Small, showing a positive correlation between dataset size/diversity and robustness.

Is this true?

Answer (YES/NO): YES